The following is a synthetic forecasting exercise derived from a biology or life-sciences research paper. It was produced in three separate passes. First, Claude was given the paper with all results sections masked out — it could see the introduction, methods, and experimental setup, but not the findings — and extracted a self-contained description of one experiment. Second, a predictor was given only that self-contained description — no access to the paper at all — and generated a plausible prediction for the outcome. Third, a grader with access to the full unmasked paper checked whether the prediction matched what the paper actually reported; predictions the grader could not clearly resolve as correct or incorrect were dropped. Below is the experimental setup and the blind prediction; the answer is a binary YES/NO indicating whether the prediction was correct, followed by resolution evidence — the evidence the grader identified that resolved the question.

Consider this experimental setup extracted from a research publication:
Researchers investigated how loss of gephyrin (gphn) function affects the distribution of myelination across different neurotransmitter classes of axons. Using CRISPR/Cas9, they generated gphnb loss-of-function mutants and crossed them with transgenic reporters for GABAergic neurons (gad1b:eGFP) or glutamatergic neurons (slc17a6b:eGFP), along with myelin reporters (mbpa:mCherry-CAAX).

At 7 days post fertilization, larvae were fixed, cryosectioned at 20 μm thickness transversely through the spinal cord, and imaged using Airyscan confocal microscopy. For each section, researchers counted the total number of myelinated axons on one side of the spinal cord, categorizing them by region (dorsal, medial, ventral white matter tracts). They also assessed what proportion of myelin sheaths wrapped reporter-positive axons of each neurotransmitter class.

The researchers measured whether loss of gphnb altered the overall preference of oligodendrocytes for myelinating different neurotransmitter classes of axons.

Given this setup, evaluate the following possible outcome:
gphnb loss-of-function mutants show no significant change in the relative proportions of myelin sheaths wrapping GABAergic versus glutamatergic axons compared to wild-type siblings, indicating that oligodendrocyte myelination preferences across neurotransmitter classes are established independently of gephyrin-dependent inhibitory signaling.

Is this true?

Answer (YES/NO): NO